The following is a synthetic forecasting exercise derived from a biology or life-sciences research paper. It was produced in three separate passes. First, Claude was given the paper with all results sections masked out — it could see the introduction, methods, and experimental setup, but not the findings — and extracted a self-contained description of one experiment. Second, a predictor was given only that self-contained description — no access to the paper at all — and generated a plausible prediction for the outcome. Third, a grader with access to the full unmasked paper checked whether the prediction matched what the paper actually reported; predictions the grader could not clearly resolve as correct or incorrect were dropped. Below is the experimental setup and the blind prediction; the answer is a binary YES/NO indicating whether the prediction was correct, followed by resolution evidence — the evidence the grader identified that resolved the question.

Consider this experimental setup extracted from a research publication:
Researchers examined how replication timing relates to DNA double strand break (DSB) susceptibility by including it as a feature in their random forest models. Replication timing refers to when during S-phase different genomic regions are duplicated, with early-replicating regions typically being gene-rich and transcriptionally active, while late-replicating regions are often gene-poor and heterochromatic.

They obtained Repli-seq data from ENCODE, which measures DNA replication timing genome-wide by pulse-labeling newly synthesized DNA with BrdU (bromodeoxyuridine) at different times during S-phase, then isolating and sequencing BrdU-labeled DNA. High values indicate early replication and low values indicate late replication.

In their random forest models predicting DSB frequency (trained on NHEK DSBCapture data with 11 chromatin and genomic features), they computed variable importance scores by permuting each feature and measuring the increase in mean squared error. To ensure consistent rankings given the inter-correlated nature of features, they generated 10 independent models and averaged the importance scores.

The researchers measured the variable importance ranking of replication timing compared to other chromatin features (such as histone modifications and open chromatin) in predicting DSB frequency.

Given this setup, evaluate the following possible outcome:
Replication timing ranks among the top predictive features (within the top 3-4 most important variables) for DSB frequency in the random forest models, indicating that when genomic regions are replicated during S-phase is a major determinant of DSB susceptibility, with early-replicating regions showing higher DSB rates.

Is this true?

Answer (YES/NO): YES